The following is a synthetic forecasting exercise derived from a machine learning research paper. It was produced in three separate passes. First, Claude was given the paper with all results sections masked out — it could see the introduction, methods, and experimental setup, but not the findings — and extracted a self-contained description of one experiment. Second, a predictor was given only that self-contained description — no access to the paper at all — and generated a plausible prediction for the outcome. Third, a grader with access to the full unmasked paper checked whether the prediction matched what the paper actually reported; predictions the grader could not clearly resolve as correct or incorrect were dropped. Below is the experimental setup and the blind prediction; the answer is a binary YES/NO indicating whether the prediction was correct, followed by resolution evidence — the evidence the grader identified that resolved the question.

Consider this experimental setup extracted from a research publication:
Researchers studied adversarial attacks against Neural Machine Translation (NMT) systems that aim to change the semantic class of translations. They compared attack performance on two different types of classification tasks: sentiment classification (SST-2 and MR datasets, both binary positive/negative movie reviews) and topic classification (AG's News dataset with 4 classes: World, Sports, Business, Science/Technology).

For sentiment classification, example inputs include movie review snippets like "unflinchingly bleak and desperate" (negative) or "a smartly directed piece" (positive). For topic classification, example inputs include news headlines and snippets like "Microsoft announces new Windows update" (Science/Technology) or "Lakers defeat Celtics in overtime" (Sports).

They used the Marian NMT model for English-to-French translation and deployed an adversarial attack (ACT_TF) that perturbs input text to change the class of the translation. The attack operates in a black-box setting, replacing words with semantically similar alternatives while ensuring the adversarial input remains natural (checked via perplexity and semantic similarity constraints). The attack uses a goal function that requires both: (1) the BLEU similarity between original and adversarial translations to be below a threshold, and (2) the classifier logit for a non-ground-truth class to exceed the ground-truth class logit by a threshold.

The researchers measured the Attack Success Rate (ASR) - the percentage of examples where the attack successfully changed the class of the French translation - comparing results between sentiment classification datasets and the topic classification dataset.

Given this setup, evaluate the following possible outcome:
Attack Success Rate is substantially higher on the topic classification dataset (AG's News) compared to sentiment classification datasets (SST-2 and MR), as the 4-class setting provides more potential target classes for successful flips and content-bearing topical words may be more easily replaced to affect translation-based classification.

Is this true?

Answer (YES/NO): NO